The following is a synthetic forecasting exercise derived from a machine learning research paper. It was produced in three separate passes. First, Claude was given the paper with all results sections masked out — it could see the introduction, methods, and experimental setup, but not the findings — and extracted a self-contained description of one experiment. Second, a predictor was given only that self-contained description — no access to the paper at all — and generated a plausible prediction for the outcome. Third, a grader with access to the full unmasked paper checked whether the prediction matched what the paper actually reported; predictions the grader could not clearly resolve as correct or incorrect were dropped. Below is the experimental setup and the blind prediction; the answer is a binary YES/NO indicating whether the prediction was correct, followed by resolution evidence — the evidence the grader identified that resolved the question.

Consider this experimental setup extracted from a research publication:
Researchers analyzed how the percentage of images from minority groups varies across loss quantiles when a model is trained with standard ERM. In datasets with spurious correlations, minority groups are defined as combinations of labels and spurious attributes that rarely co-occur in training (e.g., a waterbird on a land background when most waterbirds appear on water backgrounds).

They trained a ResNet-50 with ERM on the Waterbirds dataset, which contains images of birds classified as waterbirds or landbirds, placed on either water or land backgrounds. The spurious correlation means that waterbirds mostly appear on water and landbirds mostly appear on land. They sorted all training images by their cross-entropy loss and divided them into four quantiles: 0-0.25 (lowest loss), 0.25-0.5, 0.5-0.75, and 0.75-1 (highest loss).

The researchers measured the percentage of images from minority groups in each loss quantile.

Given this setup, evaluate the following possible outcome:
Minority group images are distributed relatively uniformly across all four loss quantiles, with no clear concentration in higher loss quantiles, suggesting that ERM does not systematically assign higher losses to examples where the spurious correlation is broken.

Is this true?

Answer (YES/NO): NO